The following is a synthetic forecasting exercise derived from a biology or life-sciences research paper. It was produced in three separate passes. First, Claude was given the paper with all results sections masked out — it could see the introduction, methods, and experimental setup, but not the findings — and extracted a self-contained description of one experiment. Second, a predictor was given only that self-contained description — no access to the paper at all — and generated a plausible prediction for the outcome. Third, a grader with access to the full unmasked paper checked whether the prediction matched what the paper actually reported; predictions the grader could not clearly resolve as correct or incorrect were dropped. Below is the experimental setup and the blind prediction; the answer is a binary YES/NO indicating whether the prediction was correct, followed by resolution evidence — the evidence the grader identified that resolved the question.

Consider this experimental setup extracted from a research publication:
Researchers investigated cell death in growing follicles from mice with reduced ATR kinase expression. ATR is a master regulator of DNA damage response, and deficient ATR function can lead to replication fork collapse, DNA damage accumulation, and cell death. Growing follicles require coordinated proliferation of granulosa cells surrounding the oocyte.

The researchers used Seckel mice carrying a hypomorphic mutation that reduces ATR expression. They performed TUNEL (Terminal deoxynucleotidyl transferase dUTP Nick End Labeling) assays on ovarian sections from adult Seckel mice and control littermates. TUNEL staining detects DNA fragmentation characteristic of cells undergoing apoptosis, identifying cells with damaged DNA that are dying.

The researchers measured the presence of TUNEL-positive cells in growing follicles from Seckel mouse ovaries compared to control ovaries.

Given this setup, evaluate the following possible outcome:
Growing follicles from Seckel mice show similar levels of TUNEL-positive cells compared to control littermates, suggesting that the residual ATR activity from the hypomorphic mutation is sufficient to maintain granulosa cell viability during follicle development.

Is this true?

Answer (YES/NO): NO